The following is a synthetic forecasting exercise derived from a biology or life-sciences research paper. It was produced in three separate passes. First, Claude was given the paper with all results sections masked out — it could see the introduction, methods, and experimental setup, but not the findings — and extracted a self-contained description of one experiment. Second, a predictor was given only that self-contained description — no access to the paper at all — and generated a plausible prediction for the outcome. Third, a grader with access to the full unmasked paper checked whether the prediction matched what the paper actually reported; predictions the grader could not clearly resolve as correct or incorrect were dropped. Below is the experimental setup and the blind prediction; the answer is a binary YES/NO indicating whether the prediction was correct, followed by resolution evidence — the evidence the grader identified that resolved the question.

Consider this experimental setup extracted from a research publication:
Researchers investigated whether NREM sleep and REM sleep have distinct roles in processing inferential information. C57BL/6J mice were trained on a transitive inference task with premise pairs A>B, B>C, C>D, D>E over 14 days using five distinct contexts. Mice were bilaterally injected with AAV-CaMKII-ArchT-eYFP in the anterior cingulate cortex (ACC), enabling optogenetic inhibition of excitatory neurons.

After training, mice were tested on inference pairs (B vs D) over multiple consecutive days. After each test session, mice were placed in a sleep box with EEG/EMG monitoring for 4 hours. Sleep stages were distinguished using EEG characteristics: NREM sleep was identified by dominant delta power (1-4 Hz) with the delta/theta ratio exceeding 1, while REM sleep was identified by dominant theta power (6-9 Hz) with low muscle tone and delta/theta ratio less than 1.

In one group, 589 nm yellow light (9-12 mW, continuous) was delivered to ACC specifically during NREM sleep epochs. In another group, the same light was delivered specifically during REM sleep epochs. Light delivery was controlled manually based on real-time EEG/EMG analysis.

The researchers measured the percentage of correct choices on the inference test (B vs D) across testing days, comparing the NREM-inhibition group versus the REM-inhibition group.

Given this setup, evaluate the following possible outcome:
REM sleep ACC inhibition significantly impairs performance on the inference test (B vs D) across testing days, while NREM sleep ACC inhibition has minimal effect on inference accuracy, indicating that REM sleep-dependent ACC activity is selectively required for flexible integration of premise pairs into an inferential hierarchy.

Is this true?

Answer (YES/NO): NO